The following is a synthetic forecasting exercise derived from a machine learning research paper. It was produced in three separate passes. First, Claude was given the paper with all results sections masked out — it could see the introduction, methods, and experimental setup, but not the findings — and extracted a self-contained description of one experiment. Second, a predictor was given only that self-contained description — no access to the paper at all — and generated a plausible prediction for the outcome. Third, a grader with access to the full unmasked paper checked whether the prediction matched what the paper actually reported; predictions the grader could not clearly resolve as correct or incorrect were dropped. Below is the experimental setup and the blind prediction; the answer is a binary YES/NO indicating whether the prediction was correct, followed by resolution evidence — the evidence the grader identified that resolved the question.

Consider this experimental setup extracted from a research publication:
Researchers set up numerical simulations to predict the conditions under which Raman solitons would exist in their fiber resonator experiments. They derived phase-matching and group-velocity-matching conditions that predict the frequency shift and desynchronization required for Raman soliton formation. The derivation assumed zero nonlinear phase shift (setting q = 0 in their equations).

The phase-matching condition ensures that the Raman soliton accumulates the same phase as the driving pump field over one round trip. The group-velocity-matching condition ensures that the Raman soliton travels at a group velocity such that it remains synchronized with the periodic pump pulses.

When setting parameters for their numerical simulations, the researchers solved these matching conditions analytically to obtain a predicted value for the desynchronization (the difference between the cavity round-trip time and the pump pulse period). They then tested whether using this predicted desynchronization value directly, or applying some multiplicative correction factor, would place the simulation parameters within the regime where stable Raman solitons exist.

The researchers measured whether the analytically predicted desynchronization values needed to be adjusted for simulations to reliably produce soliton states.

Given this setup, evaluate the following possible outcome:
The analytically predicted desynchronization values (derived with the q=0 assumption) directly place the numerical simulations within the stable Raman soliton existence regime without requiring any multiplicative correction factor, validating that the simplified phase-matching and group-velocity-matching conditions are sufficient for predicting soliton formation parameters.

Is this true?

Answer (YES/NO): NO